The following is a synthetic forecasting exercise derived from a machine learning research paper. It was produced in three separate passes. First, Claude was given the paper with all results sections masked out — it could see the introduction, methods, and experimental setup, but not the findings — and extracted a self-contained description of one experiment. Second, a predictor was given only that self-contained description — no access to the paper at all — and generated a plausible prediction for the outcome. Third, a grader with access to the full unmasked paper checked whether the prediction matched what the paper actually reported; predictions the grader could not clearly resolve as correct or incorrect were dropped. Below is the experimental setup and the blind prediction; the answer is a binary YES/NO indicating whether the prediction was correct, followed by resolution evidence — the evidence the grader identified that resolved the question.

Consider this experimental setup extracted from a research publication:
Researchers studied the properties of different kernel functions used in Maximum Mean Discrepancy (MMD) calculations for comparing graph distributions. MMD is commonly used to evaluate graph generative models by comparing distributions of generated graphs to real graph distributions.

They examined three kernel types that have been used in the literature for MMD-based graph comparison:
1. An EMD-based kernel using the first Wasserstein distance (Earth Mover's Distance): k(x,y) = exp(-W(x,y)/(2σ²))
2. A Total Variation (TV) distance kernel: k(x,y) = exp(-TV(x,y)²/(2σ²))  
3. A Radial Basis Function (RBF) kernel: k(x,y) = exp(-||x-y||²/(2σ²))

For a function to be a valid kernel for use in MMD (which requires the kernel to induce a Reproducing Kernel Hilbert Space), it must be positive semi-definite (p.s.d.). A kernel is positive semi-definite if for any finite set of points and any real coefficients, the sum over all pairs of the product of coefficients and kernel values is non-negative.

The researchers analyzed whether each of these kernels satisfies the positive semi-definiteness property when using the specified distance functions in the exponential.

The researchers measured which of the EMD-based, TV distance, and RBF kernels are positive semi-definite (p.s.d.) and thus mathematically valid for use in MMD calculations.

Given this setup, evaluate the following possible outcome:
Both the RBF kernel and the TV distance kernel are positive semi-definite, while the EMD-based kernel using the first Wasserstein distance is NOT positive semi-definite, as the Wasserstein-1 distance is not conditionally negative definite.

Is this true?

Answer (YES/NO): NO